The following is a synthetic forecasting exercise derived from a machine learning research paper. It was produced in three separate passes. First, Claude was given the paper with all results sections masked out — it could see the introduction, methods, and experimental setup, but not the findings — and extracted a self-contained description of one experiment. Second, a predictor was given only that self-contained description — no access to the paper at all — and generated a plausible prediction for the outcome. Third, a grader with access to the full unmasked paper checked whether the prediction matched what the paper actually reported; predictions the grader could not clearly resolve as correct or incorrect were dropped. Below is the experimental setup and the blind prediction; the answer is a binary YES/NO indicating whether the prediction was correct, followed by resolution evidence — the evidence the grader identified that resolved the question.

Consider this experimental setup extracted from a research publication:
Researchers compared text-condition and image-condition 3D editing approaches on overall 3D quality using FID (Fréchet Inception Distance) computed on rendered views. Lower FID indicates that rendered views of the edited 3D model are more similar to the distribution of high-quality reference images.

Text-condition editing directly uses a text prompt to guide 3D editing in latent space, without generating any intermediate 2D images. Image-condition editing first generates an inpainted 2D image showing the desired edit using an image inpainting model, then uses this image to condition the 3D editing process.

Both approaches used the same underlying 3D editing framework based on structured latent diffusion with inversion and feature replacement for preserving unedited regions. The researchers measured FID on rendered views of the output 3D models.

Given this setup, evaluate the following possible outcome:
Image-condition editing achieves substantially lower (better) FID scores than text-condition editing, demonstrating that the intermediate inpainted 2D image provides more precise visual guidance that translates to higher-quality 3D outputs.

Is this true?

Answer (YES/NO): NO